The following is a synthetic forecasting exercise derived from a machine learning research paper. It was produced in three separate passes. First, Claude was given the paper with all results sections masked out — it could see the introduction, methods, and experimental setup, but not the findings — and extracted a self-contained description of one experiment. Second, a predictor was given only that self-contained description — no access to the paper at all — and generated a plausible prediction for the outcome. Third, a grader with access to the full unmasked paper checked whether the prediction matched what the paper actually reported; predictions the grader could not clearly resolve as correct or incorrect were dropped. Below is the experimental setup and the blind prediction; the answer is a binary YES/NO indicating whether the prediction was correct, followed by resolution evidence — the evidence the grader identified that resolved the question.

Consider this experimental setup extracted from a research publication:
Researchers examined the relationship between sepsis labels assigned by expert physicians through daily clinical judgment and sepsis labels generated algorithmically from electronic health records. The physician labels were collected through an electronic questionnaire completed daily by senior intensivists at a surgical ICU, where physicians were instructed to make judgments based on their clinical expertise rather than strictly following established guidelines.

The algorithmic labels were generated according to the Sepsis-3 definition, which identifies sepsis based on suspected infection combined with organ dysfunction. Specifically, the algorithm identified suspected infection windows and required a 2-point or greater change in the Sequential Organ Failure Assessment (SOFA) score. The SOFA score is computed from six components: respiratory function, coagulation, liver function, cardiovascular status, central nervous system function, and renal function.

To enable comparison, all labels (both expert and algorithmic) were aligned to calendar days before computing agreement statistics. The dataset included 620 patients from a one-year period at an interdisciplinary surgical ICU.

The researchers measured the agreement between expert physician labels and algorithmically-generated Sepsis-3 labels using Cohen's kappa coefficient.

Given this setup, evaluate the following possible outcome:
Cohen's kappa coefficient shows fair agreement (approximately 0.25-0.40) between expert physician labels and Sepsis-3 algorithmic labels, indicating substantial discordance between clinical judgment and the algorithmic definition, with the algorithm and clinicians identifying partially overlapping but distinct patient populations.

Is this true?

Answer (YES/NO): YES